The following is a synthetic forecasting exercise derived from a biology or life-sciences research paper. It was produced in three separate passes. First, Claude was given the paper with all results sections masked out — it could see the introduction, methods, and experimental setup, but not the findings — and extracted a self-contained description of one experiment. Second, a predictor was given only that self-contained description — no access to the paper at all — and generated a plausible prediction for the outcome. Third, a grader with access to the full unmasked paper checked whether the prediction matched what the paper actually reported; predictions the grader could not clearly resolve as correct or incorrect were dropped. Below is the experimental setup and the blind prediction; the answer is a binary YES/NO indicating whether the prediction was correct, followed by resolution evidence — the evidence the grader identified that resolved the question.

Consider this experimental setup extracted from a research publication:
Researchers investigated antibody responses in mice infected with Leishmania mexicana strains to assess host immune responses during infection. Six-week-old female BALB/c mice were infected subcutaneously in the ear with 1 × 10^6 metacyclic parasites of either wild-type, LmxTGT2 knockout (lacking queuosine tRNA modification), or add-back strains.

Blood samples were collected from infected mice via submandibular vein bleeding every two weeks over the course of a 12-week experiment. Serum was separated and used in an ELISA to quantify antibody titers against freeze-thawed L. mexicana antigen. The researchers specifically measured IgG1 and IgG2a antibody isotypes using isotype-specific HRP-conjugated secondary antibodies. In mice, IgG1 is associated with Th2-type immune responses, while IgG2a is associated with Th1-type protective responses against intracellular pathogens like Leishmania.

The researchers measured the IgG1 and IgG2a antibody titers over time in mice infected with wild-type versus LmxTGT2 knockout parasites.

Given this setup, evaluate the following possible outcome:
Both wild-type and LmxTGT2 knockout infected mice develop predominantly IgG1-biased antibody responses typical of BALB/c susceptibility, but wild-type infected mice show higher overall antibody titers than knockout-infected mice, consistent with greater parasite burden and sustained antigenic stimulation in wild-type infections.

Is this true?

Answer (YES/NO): NO